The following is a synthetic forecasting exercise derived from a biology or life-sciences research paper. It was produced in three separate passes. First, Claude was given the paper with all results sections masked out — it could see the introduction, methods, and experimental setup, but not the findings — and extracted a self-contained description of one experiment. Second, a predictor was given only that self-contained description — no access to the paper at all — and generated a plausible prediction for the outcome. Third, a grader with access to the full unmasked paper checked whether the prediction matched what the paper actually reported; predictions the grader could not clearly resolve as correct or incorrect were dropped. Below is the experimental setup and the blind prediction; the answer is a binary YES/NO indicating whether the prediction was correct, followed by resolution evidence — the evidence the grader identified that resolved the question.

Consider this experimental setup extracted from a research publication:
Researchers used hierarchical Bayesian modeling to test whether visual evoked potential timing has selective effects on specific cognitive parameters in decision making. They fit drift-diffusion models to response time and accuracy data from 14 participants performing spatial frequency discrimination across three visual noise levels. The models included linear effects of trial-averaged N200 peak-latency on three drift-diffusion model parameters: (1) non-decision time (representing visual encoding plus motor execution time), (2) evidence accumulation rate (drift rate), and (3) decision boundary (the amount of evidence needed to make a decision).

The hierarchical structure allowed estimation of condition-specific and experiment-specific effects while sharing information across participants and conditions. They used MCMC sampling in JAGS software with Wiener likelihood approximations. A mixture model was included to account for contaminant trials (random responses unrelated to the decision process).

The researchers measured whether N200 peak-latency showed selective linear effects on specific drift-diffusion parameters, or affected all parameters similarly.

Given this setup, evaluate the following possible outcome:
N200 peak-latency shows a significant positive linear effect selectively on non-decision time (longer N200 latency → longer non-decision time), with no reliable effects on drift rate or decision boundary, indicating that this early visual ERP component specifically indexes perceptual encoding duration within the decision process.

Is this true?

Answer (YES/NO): YES